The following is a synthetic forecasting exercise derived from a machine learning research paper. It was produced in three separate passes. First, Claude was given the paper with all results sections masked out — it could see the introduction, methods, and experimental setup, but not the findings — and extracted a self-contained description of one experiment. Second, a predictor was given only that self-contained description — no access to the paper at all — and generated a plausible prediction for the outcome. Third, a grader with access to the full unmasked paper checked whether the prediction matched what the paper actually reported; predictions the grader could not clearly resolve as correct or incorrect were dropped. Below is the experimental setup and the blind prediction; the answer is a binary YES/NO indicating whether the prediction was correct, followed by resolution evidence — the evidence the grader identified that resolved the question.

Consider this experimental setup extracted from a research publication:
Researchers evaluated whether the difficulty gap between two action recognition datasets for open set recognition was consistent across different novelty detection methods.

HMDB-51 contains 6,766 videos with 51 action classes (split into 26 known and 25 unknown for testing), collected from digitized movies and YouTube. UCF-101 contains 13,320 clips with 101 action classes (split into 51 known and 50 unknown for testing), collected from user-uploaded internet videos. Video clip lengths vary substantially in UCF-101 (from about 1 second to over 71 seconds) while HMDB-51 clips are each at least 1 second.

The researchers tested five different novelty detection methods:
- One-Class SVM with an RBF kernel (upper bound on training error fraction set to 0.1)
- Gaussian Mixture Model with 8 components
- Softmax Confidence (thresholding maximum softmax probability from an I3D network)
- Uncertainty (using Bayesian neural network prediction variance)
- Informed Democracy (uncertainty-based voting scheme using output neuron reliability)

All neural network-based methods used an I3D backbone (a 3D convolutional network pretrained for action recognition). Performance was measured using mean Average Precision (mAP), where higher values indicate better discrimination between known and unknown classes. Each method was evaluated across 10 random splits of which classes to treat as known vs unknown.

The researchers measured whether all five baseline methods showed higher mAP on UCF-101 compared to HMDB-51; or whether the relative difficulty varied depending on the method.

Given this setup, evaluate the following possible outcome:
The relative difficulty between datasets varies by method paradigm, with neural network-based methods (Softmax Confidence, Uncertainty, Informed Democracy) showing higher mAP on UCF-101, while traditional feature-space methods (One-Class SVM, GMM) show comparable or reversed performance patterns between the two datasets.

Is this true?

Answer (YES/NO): NO